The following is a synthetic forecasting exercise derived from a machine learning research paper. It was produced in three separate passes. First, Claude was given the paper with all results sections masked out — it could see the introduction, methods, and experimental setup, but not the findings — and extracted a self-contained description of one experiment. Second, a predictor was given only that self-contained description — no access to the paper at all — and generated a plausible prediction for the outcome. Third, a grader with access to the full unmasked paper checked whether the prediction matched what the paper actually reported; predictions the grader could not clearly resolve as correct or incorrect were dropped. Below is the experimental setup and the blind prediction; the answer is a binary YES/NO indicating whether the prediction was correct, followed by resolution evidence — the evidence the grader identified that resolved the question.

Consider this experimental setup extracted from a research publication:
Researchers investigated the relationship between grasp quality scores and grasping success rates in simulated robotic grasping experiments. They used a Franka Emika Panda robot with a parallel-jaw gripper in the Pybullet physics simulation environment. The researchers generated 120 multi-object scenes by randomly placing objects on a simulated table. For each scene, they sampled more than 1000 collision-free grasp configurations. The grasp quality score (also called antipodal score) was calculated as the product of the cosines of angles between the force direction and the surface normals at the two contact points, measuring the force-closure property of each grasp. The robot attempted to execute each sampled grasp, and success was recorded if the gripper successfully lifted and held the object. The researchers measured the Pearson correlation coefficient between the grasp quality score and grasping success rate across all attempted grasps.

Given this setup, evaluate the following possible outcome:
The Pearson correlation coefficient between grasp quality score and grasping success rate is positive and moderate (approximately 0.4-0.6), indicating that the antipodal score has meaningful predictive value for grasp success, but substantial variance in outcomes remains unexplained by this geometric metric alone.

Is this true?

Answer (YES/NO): NO